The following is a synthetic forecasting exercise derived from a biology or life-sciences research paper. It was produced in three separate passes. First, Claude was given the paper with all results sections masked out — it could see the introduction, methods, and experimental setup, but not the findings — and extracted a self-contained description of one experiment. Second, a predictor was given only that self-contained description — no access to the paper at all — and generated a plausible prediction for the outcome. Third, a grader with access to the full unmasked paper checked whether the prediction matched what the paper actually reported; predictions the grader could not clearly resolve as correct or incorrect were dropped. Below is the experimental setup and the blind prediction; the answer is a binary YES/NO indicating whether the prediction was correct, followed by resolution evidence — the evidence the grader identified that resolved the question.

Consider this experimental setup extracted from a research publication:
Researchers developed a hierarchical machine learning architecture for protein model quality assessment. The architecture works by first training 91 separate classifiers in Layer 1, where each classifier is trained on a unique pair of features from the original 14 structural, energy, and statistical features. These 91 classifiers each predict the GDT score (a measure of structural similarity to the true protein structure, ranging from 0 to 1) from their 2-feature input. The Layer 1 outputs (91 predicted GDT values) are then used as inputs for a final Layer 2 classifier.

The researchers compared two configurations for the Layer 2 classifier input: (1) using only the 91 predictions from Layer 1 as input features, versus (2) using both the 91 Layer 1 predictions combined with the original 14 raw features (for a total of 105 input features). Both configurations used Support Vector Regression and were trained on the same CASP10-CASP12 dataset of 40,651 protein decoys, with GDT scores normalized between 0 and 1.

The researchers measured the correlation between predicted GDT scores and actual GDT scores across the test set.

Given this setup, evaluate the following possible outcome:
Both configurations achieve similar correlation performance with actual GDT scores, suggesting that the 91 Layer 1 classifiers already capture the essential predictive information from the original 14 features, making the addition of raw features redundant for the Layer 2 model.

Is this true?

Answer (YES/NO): NO